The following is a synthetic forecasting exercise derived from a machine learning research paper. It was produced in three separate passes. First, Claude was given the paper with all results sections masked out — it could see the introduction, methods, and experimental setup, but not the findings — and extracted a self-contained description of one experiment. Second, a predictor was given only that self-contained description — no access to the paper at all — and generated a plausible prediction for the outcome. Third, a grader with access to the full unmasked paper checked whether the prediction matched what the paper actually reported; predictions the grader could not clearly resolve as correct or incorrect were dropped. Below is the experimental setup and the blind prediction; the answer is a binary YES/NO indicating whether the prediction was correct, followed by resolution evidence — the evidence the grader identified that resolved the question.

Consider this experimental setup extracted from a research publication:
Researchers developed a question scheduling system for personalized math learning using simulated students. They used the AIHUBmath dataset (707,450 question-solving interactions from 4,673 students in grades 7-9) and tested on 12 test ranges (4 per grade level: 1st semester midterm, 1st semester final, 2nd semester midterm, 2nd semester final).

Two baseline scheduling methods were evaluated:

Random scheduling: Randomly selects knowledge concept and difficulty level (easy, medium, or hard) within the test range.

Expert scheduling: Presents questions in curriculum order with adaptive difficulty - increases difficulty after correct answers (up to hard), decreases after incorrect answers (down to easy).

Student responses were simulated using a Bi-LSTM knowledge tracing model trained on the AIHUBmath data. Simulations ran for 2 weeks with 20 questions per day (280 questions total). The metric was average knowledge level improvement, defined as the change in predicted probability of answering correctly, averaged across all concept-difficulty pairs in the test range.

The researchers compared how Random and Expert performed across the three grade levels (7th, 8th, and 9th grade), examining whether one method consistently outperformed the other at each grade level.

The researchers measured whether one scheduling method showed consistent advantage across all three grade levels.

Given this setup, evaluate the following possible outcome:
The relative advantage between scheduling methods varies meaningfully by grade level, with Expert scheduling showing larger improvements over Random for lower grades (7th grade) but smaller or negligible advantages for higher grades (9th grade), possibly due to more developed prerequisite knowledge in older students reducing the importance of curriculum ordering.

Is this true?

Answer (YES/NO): NO